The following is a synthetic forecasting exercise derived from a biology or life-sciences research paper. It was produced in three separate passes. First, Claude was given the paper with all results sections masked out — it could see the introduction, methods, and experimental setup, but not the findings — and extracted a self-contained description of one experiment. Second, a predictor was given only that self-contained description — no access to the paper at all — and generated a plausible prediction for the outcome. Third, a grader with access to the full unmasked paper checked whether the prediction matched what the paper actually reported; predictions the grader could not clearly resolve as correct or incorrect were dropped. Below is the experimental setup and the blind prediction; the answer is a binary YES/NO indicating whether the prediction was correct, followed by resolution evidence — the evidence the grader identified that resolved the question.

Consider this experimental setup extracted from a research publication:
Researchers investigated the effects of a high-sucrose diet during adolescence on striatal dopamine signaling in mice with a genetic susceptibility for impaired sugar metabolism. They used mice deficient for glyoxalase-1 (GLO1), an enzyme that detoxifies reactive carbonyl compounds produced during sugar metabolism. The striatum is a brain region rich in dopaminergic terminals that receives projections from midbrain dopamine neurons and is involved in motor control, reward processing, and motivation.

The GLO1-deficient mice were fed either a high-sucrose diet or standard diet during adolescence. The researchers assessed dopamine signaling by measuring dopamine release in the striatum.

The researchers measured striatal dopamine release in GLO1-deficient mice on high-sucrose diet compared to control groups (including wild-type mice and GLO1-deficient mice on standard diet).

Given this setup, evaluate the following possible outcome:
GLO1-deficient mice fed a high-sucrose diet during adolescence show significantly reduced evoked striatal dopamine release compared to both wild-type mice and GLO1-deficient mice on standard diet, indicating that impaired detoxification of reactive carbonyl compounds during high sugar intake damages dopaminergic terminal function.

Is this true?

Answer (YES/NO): NO